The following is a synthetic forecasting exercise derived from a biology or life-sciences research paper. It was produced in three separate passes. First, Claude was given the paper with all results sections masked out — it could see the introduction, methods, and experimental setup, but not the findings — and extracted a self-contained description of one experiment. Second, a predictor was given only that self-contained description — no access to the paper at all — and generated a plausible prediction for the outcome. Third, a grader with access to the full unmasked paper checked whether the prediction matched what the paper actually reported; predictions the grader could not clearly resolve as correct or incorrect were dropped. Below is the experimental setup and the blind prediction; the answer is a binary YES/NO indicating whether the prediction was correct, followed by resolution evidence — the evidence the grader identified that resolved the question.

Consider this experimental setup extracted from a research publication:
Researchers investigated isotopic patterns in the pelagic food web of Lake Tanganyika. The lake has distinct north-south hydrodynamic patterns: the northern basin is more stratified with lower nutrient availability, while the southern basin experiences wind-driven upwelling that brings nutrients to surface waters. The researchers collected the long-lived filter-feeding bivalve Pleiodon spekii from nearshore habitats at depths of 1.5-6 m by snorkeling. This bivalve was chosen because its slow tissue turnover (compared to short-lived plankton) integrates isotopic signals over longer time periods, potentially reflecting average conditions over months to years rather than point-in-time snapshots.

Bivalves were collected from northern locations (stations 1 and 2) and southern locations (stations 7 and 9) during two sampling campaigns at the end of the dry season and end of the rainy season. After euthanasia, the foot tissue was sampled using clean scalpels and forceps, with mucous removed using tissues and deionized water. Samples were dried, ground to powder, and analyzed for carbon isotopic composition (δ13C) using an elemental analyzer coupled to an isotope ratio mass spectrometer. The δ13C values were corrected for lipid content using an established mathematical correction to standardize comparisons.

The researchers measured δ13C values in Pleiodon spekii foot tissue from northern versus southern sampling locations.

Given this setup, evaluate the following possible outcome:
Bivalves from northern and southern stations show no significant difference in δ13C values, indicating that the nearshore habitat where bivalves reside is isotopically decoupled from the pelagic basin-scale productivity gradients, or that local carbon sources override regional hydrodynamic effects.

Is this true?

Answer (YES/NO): NO